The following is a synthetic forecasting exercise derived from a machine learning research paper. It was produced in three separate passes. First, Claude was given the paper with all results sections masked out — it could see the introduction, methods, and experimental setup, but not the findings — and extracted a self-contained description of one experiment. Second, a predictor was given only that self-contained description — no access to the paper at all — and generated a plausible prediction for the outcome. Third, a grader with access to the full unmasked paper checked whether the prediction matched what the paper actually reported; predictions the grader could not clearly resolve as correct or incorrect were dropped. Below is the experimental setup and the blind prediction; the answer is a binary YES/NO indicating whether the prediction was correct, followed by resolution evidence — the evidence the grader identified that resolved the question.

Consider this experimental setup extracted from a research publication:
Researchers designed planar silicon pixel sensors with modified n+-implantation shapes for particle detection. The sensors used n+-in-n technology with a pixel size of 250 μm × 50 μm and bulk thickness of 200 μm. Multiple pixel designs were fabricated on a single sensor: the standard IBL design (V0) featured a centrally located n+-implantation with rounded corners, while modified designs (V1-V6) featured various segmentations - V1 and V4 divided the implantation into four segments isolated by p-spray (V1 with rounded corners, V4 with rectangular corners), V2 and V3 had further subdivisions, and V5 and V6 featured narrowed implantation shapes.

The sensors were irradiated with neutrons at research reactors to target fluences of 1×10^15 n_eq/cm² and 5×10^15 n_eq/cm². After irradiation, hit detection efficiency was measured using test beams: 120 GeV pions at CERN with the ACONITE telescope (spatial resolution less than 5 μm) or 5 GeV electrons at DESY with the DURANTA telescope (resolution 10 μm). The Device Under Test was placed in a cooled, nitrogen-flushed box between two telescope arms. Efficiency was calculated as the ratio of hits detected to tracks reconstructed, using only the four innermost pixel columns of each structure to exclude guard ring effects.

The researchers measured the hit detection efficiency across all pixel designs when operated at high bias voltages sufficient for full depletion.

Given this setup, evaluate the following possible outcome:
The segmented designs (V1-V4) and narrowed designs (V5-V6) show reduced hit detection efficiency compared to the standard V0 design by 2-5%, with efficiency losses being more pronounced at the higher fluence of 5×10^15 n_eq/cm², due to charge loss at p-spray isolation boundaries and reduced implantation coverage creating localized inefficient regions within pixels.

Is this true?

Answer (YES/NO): NO